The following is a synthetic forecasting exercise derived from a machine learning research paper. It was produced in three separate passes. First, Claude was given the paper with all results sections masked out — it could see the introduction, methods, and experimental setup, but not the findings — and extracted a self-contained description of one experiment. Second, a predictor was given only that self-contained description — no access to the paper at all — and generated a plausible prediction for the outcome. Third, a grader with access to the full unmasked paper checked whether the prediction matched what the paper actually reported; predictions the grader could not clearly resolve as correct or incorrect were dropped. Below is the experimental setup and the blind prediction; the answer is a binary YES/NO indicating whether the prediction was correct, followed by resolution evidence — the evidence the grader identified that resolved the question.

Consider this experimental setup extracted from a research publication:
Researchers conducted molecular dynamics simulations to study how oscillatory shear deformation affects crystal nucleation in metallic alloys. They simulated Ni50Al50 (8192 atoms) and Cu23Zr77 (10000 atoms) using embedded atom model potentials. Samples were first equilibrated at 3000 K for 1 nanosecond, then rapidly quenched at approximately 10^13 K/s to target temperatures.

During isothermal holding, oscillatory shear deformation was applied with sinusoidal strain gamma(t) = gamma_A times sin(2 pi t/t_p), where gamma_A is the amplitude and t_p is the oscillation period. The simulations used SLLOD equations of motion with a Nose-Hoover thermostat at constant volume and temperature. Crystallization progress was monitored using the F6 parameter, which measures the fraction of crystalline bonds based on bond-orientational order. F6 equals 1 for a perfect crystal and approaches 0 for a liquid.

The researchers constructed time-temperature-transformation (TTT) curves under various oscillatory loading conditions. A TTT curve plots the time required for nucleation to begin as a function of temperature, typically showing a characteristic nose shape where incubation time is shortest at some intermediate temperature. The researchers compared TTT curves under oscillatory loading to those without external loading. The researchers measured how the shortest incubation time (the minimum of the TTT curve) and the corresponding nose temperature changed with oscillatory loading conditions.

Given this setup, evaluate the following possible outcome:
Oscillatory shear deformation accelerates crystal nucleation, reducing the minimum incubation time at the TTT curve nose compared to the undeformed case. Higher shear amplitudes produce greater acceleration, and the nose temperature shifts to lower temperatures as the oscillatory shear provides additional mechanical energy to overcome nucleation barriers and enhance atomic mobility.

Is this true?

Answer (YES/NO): NO